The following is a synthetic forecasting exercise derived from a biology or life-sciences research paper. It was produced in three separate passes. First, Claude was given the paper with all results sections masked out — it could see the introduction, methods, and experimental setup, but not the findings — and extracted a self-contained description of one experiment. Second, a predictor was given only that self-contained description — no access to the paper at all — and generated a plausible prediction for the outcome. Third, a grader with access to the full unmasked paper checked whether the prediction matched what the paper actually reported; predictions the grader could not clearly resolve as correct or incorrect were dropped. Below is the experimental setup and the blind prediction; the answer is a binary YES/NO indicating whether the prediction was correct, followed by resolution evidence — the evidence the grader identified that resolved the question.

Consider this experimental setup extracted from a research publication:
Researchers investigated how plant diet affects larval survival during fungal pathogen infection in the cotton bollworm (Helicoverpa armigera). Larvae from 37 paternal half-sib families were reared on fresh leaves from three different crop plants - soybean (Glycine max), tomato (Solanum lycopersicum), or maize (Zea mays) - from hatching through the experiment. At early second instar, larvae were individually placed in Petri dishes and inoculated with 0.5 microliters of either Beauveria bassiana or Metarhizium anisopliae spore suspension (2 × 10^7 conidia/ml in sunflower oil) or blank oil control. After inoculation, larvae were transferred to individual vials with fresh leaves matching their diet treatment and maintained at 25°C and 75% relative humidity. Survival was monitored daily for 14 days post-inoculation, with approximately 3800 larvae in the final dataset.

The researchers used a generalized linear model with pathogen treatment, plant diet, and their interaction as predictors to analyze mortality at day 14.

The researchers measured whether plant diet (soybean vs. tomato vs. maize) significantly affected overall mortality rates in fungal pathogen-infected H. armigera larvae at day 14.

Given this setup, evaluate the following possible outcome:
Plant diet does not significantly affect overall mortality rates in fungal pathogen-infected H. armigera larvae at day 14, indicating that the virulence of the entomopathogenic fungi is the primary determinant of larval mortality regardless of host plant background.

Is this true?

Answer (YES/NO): NO